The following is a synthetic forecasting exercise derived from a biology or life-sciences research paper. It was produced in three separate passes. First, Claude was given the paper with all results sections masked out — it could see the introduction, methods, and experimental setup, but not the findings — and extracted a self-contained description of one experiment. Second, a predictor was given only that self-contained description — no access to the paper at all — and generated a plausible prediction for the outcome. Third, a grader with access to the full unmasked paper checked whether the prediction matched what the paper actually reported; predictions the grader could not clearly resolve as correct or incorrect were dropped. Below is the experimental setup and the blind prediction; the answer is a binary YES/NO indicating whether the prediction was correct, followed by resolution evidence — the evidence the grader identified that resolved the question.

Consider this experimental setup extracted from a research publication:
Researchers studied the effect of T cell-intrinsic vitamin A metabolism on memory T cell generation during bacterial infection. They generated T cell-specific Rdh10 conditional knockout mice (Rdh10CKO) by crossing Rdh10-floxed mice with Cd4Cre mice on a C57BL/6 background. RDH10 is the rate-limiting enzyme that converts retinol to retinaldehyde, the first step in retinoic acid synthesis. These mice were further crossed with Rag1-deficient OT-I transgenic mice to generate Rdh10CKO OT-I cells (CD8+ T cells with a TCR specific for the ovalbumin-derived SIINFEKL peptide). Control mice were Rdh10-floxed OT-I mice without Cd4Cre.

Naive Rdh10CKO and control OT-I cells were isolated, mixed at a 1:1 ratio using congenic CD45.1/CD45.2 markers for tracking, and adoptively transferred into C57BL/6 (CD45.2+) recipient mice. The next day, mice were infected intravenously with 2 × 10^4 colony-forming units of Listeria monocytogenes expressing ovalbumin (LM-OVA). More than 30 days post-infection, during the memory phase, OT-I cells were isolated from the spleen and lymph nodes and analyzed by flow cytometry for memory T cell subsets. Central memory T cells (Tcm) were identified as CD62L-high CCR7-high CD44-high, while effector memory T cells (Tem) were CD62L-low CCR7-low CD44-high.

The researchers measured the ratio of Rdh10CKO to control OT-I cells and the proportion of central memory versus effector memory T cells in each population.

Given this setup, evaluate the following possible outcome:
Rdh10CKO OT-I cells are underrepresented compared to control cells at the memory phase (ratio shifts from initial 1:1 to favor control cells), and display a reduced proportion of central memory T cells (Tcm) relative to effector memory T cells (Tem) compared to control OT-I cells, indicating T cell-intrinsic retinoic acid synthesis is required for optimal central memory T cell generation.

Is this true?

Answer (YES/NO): NO